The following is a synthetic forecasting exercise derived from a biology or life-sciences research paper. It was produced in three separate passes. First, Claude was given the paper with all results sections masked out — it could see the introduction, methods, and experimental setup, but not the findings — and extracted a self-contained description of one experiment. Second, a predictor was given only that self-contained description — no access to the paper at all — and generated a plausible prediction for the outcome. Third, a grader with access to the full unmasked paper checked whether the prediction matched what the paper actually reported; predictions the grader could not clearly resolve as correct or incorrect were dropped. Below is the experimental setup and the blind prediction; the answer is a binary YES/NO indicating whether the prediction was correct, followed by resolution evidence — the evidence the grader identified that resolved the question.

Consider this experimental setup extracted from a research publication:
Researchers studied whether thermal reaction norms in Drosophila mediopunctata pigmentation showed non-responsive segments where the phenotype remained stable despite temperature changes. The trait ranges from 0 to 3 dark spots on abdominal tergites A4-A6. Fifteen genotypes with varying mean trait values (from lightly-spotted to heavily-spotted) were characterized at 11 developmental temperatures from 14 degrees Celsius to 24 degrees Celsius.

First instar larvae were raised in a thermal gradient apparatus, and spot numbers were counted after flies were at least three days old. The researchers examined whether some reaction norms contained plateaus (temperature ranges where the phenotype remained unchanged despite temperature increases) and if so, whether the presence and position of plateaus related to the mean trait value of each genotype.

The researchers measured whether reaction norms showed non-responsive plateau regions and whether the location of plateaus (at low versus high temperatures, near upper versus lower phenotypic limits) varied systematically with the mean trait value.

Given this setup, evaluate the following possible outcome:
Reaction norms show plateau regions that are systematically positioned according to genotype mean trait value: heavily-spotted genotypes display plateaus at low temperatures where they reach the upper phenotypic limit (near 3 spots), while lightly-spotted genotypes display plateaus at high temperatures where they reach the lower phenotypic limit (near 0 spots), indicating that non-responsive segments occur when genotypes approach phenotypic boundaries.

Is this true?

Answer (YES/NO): YES